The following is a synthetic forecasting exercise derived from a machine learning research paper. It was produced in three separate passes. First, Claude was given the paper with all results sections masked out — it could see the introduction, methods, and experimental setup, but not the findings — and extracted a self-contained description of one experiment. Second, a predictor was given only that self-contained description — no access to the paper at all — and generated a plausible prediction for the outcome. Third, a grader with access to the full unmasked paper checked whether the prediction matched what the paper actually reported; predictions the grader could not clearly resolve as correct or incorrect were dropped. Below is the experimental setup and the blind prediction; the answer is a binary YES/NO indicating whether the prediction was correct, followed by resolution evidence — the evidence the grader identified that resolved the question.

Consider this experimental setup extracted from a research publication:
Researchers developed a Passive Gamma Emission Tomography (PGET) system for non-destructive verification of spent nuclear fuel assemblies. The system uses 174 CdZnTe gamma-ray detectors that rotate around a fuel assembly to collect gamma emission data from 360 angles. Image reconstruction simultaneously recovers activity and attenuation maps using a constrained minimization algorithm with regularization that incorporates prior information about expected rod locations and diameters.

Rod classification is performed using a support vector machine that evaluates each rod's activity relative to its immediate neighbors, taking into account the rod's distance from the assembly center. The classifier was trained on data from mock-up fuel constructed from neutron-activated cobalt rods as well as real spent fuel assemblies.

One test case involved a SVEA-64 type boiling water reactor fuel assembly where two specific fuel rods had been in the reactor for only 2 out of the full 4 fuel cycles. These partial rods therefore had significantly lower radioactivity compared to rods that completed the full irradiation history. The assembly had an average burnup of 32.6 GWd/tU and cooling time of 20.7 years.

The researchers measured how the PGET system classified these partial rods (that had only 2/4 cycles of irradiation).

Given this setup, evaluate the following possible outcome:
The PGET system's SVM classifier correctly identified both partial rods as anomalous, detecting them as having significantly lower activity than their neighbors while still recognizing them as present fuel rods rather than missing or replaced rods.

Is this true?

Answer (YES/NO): NO